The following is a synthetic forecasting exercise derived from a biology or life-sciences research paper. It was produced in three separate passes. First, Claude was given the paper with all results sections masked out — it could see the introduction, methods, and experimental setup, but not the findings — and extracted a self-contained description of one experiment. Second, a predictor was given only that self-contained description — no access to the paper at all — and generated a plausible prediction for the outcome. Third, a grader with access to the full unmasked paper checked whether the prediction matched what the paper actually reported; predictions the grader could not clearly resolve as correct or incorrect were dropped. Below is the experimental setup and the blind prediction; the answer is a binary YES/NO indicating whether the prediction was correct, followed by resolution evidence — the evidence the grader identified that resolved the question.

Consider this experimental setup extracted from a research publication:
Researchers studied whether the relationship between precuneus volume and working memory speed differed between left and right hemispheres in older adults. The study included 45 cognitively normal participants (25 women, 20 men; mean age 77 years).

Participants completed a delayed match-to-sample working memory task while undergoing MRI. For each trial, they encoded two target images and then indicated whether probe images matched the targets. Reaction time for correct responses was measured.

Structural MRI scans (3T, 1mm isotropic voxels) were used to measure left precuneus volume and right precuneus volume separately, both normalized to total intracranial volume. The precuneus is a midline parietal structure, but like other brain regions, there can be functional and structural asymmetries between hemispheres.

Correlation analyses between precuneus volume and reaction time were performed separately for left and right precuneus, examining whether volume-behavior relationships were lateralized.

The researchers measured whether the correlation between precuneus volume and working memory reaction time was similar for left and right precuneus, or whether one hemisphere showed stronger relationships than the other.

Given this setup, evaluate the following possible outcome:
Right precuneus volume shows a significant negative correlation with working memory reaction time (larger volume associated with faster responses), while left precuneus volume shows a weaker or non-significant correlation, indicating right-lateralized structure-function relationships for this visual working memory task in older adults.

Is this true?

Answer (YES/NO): NO